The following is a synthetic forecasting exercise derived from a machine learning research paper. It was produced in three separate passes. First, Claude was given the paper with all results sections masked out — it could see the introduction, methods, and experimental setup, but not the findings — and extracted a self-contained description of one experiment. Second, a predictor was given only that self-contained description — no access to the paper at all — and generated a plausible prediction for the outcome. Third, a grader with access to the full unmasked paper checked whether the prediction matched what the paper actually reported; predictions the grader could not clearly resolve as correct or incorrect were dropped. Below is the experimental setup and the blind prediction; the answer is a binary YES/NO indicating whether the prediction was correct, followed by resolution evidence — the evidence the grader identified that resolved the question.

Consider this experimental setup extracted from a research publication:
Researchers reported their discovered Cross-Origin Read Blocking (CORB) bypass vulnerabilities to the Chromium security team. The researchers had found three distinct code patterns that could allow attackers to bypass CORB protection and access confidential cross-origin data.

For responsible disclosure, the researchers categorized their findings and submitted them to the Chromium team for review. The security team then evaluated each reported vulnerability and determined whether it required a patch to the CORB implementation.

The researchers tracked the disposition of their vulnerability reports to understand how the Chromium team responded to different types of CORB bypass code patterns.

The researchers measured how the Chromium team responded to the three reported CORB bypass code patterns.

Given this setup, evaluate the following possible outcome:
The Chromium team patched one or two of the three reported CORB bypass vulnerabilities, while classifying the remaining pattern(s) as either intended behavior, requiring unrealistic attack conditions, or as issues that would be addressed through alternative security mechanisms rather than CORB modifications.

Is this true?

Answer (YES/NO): NO